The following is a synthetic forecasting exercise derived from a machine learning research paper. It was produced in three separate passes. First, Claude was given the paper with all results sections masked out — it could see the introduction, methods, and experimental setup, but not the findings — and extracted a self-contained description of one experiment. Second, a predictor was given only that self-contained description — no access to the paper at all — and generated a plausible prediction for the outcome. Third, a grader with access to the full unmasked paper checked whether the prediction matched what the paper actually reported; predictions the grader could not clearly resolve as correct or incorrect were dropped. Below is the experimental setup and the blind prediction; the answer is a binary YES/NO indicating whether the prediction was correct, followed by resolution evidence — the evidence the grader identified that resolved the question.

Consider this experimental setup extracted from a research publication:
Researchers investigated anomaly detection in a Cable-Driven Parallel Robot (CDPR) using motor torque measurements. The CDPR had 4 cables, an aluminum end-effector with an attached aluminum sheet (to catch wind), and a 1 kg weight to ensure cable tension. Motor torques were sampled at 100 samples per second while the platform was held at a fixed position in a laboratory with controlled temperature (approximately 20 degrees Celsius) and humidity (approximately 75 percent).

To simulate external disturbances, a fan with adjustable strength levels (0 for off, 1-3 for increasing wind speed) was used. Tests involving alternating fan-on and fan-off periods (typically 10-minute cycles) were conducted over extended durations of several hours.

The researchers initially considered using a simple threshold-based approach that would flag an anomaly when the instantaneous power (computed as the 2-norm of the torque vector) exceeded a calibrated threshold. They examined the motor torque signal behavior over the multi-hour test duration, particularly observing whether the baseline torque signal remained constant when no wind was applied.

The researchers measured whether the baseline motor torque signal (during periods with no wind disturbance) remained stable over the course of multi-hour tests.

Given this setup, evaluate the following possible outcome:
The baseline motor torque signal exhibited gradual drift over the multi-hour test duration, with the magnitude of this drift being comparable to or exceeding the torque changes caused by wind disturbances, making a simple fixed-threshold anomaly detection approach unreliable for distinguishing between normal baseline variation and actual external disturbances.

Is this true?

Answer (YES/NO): YES